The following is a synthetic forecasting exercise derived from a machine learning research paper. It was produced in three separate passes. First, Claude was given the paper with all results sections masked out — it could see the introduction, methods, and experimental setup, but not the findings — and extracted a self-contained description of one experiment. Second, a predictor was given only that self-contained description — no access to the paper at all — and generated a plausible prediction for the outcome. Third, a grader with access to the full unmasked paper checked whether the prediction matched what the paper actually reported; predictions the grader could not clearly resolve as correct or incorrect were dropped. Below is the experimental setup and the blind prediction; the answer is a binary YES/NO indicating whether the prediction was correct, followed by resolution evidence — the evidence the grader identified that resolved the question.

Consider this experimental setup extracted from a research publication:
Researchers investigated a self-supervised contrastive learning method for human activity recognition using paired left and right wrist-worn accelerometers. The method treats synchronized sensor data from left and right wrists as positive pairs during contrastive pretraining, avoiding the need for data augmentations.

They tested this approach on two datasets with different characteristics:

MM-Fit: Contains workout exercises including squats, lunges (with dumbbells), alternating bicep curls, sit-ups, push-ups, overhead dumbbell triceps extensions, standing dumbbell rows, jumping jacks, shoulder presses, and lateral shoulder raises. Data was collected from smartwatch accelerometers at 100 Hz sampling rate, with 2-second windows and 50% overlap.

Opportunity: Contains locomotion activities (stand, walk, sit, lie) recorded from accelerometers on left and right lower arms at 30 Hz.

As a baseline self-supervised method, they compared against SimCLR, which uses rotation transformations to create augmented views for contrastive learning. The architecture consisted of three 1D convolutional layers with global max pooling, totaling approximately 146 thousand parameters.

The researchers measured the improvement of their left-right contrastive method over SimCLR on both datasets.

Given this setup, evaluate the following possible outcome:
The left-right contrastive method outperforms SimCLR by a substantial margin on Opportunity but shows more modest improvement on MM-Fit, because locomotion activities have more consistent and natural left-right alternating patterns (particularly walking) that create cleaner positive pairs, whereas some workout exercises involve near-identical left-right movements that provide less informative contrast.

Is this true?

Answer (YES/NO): NO